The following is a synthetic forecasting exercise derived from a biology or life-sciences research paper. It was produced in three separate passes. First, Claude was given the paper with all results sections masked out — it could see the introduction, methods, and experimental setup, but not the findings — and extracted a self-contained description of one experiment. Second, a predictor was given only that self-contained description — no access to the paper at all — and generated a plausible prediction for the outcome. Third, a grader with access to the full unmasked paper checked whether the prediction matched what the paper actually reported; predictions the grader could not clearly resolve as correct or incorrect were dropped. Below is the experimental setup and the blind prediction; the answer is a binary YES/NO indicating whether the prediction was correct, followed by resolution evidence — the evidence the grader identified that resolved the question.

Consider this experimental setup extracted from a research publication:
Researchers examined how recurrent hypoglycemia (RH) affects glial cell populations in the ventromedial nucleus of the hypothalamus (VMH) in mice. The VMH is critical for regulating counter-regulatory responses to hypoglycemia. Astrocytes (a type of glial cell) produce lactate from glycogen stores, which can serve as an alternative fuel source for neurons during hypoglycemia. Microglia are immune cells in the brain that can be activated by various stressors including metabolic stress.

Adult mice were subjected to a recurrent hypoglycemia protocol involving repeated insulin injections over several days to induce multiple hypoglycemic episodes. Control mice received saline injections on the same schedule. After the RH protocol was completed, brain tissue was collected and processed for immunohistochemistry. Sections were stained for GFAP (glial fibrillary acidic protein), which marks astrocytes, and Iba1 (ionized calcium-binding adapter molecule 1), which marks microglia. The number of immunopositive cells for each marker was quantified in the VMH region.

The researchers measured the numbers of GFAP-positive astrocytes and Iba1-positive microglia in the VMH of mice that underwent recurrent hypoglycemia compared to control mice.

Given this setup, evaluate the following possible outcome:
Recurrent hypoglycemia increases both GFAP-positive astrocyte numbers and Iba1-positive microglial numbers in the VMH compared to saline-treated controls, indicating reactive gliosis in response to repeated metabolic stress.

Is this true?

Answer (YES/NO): NO